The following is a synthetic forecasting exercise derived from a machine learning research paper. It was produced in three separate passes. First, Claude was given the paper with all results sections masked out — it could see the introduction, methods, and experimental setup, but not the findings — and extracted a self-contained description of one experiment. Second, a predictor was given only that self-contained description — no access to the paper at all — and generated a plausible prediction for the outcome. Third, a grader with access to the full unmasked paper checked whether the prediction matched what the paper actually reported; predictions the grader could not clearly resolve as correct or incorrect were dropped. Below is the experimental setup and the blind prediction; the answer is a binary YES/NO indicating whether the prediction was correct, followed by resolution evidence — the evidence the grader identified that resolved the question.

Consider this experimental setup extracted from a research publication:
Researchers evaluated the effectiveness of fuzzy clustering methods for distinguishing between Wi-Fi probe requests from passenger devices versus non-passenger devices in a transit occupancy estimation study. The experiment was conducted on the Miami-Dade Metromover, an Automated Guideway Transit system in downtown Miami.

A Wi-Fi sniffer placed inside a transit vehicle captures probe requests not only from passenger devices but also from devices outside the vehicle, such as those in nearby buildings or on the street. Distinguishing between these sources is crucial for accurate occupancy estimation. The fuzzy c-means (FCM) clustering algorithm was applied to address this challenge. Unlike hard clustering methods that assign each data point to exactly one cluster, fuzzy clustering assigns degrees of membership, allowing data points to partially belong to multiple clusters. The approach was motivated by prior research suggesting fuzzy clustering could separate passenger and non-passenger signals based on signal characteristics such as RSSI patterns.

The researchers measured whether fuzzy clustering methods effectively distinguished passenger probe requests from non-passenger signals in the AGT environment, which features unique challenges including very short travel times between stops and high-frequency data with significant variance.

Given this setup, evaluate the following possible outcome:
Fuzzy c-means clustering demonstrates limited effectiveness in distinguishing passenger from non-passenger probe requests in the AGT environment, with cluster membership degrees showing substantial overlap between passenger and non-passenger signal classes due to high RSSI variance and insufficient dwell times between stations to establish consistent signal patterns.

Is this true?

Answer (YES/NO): NO